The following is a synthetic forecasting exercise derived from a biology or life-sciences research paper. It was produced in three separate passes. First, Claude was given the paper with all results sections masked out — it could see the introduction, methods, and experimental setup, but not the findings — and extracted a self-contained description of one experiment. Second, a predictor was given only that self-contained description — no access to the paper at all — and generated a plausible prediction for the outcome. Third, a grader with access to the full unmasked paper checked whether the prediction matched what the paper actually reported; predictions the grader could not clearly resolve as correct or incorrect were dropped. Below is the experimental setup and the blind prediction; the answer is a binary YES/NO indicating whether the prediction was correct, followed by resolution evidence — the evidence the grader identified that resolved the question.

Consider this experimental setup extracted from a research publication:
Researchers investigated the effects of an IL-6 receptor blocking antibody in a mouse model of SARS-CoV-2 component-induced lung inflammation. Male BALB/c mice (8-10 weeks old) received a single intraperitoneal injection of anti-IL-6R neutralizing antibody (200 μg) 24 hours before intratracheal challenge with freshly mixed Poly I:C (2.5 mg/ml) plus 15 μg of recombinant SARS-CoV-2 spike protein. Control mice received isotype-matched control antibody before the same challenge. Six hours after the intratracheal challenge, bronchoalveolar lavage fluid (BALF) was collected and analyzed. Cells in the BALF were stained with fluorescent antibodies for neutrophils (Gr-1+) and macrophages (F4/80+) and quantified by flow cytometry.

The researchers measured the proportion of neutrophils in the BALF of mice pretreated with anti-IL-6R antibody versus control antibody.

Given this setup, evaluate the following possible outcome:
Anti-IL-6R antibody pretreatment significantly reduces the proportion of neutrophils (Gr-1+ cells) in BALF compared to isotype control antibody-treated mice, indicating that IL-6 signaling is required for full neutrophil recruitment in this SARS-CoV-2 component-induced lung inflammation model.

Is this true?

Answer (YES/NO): NO